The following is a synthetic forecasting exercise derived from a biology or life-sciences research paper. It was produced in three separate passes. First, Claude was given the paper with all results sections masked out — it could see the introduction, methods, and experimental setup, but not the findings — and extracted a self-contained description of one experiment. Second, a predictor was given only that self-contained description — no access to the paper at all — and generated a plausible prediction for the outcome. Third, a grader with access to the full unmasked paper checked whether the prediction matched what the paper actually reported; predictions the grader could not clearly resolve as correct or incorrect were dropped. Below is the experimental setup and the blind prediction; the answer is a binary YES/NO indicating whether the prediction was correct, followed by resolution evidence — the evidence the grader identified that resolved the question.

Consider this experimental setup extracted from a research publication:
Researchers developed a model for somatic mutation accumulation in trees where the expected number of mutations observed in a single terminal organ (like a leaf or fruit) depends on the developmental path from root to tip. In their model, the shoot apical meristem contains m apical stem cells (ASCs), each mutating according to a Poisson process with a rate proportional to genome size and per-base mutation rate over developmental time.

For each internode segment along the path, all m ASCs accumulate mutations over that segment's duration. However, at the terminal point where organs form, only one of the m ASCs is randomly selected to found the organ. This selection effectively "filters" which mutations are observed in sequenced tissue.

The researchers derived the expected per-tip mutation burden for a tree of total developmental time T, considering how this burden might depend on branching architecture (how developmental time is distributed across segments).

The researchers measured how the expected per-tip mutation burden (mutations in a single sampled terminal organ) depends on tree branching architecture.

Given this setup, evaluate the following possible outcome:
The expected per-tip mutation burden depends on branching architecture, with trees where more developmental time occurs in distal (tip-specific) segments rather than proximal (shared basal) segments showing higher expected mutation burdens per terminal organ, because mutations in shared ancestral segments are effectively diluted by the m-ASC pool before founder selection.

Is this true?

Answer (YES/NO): NO